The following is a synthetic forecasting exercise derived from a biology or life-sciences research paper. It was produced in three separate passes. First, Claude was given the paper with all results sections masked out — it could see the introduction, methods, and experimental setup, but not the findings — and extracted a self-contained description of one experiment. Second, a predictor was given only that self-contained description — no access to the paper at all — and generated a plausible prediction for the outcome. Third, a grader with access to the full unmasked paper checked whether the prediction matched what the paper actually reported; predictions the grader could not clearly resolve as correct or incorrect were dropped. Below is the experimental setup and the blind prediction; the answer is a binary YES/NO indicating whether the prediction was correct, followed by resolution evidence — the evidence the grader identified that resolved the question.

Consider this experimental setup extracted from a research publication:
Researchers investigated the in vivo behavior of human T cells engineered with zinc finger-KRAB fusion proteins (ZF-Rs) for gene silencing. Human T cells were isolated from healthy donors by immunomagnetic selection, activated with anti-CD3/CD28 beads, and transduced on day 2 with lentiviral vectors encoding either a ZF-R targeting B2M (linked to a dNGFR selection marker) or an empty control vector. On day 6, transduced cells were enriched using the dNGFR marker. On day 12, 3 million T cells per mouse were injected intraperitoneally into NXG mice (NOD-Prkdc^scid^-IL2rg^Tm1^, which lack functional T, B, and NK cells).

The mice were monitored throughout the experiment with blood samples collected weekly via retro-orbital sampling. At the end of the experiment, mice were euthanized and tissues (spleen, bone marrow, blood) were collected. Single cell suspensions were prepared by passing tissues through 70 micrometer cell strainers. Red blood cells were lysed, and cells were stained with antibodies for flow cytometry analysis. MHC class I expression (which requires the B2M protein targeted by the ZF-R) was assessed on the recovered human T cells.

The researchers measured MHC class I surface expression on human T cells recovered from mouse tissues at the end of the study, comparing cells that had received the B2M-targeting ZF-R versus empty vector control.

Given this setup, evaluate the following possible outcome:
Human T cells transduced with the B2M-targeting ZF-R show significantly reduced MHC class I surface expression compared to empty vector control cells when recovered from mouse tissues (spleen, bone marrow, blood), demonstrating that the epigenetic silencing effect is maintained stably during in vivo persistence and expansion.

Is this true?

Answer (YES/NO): YES